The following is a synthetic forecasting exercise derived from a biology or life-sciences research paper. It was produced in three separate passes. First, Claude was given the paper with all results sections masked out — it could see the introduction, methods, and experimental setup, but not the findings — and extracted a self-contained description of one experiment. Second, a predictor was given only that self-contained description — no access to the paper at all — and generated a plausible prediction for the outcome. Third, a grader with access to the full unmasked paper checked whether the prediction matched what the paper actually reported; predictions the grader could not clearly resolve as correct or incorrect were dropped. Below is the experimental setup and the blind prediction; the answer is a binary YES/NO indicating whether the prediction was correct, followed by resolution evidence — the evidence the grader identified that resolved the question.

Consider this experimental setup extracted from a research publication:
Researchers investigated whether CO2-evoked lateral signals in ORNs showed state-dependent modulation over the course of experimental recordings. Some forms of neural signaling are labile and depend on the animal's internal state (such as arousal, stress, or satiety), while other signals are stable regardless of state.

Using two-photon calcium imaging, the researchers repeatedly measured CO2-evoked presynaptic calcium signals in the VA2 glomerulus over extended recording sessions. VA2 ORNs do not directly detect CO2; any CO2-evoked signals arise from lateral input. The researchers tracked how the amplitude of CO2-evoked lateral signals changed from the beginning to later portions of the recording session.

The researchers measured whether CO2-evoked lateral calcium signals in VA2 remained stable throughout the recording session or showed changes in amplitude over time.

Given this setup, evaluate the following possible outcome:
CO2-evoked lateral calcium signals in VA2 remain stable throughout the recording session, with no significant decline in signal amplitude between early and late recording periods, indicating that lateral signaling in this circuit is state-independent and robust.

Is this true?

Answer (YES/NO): NO